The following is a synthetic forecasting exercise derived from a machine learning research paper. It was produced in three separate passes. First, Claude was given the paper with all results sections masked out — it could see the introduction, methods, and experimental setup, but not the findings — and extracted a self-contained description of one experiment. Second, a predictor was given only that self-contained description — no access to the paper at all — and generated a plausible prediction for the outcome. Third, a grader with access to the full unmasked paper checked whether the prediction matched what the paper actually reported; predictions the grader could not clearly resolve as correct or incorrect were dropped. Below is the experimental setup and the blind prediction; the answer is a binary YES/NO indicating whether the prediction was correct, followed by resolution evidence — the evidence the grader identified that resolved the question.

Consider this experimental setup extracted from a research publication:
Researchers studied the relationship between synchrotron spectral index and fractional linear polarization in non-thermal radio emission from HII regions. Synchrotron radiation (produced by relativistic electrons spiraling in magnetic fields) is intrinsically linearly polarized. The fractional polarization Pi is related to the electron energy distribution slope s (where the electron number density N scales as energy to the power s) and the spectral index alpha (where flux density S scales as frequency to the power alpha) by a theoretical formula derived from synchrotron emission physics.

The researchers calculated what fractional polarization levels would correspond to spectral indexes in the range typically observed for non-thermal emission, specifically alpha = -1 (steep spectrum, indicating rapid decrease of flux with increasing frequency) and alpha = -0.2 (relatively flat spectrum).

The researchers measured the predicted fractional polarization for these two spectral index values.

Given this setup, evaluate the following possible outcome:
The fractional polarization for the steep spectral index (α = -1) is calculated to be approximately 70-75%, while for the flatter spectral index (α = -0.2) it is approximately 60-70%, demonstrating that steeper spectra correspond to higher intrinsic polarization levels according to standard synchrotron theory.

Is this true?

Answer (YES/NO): YES